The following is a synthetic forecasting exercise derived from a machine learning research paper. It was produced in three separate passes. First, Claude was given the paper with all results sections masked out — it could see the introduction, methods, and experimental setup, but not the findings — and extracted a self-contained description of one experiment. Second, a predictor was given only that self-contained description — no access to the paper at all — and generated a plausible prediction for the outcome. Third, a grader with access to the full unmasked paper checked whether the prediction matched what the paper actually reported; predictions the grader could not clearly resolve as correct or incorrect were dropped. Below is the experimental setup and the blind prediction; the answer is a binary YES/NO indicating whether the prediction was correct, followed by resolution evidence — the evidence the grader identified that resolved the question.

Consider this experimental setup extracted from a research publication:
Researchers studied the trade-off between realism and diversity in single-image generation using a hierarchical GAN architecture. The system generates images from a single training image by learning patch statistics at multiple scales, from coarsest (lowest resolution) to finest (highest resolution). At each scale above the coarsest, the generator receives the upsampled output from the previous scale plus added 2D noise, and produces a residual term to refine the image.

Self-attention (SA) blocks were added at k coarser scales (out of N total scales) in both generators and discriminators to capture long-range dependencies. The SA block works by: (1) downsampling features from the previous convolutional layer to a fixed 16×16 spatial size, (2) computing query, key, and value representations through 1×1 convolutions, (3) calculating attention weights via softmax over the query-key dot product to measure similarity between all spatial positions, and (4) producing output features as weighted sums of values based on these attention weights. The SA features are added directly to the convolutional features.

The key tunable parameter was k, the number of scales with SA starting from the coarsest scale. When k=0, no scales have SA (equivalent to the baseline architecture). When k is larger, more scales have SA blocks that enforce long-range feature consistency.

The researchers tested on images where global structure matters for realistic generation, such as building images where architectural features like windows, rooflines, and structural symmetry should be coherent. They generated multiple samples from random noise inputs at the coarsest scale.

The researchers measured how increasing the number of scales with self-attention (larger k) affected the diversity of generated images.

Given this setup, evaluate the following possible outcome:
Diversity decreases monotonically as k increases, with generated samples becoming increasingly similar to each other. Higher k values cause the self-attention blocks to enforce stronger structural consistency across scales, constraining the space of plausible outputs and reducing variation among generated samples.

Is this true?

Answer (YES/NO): NO